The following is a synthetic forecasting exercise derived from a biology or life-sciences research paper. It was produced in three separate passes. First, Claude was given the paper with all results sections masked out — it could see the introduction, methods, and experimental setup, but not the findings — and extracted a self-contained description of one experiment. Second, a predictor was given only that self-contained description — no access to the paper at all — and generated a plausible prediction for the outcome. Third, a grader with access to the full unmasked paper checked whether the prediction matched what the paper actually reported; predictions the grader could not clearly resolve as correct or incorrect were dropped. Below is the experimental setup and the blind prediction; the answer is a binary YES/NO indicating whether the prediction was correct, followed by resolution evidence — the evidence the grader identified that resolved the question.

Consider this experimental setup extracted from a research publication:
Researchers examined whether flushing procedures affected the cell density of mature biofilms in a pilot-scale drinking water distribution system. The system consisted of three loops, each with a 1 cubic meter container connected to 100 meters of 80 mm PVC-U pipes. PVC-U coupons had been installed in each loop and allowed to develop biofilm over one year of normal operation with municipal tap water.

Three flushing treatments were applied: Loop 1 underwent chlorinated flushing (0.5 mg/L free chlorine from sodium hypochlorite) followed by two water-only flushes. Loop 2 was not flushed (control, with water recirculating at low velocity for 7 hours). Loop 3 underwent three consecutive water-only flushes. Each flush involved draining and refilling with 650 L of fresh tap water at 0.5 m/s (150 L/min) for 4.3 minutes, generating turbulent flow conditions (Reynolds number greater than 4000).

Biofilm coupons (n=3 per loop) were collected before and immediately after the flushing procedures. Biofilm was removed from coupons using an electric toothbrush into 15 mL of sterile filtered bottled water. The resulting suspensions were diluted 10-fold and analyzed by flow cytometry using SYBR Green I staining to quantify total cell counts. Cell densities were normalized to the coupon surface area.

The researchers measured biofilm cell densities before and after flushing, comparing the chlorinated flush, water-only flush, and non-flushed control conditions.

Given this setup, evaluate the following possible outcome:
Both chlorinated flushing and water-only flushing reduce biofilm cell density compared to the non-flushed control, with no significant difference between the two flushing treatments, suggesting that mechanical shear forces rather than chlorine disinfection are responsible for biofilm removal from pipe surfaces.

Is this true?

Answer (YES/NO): NO